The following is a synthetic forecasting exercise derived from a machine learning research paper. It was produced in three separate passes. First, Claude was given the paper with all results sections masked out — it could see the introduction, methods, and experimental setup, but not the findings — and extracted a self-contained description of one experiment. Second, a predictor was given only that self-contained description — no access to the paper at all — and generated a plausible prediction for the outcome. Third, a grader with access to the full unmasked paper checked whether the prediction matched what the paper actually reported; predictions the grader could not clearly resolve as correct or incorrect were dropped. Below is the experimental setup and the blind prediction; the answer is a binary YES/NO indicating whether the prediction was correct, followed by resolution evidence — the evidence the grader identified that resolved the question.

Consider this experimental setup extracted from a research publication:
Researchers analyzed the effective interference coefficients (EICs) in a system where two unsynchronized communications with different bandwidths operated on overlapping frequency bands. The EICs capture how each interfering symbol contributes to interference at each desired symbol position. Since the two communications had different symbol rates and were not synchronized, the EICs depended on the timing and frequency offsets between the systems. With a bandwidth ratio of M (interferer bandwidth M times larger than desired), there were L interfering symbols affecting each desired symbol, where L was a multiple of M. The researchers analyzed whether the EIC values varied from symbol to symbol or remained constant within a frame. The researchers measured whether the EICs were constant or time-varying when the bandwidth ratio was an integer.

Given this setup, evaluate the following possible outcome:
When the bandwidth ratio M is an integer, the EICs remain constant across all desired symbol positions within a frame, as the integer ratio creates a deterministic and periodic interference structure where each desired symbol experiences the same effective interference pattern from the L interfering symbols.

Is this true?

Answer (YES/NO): YES